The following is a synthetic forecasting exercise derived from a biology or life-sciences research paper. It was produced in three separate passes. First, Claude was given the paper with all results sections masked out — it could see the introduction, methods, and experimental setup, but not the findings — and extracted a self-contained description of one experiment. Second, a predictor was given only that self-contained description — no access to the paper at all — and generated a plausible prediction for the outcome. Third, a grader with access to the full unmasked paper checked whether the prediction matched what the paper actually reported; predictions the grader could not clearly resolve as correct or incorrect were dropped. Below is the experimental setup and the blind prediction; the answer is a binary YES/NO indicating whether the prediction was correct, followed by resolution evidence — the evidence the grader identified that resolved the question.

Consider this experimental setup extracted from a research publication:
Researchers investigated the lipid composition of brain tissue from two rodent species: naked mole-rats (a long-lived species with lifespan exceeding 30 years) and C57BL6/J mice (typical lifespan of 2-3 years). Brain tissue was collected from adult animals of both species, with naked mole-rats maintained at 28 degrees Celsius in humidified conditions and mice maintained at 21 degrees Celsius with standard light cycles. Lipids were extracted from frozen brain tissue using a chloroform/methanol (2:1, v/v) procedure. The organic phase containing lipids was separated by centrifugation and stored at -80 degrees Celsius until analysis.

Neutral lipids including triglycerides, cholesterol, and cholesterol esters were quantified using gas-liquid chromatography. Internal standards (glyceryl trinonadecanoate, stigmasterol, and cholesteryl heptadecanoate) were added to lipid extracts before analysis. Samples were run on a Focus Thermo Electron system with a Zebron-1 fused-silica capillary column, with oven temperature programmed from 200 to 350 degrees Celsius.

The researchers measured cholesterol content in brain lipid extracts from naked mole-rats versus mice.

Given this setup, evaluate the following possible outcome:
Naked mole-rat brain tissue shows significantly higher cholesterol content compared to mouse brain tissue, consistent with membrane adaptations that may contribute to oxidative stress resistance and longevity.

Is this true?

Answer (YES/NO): YES